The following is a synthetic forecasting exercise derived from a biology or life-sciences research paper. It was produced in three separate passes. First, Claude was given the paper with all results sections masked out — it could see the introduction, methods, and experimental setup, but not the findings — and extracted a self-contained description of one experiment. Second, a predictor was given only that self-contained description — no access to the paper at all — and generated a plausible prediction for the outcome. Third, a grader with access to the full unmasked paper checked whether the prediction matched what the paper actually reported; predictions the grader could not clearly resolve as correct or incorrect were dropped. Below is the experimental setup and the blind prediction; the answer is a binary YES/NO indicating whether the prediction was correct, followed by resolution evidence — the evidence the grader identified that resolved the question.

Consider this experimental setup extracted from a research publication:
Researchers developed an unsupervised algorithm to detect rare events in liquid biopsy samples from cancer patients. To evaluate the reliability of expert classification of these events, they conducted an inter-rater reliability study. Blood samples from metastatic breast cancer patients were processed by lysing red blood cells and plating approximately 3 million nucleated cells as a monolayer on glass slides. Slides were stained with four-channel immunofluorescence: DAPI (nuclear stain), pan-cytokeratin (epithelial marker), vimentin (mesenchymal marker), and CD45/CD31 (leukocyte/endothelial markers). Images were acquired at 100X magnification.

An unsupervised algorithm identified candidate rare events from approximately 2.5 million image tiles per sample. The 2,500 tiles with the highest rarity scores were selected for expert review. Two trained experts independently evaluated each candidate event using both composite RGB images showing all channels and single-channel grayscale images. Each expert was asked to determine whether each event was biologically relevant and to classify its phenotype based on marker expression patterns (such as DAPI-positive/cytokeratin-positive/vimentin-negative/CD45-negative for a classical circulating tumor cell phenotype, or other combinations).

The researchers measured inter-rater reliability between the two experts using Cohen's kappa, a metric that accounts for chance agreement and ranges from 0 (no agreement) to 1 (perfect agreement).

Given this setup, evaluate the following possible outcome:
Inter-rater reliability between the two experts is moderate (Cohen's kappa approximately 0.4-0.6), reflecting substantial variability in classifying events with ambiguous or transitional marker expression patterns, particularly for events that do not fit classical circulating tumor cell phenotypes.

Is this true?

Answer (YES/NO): NO